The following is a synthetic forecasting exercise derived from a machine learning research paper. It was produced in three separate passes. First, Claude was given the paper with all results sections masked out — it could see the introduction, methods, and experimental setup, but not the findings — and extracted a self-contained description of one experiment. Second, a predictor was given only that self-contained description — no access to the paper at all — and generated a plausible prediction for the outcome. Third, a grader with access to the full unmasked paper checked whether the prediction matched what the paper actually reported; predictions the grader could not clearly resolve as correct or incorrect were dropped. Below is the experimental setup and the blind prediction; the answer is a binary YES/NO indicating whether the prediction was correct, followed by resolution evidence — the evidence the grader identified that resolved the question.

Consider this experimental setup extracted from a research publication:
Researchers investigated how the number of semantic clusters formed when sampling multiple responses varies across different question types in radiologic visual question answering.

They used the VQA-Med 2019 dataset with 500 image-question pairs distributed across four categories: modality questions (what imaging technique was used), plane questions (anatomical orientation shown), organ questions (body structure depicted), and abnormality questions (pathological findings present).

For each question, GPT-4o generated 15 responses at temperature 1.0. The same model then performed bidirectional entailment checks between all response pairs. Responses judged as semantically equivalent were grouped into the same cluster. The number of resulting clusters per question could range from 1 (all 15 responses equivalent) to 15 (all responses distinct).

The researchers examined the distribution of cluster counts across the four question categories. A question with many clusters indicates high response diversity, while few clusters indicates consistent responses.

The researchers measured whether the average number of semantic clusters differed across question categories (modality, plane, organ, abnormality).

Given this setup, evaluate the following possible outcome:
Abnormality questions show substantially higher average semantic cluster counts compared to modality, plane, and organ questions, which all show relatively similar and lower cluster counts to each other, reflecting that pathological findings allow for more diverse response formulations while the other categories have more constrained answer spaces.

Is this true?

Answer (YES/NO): NO